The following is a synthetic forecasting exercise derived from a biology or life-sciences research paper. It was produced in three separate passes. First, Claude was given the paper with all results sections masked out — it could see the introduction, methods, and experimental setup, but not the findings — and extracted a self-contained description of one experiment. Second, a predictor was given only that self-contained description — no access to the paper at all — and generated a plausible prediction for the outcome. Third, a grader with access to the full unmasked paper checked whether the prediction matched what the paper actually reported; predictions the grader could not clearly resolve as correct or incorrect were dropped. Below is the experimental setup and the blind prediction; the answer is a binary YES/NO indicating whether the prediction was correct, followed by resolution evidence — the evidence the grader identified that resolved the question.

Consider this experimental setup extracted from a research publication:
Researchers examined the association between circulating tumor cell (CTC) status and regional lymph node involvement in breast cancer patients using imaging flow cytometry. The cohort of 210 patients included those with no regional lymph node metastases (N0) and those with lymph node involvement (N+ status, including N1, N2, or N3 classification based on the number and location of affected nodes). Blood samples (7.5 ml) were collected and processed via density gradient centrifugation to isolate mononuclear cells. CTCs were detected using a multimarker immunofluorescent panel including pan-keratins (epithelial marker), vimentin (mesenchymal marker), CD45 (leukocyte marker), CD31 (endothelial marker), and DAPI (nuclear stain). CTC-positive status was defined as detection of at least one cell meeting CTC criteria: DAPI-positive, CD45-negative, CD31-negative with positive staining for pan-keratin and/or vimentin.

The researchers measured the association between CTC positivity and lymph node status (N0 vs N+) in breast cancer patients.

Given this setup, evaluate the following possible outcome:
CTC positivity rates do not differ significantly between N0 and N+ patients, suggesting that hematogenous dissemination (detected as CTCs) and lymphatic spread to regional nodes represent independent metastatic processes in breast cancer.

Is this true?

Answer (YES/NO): YES